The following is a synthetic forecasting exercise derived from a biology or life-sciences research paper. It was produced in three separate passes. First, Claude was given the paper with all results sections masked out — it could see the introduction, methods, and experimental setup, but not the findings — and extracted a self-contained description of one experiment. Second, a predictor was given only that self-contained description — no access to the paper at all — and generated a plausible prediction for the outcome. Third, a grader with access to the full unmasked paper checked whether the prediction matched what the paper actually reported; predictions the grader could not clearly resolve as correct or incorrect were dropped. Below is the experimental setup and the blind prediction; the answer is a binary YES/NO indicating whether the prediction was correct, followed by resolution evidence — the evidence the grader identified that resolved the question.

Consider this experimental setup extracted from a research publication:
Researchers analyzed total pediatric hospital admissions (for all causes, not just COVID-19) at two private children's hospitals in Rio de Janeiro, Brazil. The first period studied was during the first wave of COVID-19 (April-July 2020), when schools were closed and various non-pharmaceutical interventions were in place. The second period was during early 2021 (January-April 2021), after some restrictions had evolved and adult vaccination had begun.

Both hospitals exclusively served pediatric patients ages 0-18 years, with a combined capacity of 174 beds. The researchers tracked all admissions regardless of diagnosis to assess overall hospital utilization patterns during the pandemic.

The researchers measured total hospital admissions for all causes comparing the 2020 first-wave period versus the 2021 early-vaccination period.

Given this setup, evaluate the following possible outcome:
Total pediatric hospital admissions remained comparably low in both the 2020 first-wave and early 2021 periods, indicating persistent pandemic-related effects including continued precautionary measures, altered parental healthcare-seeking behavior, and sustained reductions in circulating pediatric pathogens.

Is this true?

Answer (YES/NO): NO